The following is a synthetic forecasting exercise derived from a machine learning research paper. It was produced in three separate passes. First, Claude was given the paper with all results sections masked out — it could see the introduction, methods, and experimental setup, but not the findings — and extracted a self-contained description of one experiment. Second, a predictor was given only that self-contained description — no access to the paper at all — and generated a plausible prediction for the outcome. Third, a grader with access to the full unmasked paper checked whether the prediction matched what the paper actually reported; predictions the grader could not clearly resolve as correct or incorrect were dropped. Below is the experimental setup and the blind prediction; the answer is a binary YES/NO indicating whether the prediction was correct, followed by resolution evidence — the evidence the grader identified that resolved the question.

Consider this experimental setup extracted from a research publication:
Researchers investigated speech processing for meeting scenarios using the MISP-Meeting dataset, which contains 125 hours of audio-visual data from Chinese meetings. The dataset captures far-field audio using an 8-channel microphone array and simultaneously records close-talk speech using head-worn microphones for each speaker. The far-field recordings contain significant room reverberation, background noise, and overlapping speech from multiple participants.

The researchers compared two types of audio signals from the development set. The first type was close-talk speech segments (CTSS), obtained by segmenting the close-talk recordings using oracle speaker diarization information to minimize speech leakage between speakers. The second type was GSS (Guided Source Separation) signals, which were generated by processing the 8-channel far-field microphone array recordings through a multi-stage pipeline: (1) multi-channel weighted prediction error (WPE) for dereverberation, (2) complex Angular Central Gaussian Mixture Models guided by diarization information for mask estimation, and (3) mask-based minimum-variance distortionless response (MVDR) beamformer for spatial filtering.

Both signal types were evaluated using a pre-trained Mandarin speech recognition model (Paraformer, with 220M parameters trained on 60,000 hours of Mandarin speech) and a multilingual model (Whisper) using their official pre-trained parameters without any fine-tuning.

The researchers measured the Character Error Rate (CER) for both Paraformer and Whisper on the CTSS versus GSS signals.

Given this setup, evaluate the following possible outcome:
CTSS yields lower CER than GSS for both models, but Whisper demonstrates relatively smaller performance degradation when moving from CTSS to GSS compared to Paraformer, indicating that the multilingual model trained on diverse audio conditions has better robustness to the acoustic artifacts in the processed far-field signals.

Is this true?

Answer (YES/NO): NO